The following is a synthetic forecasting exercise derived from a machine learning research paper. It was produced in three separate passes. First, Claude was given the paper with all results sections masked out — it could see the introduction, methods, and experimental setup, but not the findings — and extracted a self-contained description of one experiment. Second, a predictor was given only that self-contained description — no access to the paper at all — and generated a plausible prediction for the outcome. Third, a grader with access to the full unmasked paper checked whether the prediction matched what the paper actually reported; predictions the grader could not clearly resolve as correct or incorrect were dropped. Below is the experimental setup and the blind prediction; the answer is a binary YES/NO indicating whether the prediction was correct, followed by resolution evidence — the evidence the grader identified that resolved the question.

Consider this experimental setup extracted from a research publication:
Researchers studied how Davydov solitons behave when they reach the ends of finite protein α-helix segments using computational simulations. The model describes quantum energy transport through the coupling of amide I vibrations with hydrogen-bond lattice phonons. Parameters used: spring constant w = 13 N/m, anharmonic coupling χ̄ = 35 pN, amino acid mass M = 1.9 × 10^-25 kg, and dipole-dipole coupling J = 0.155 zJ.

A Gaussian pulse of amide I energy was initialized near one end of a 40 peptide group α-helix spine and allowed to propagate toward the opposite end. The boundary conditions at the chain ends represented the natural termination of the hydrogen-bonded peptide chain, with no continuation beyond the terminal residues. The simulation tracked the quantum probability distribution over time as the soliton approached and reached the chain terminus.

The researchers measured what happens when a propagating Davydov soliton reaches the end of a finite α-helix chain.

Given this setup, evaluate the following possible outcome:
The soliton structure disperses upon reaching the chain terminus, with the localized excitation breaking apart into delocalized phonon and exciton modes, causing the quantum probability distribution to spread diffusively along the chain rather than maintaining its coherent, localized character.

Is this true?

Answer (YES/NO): NO